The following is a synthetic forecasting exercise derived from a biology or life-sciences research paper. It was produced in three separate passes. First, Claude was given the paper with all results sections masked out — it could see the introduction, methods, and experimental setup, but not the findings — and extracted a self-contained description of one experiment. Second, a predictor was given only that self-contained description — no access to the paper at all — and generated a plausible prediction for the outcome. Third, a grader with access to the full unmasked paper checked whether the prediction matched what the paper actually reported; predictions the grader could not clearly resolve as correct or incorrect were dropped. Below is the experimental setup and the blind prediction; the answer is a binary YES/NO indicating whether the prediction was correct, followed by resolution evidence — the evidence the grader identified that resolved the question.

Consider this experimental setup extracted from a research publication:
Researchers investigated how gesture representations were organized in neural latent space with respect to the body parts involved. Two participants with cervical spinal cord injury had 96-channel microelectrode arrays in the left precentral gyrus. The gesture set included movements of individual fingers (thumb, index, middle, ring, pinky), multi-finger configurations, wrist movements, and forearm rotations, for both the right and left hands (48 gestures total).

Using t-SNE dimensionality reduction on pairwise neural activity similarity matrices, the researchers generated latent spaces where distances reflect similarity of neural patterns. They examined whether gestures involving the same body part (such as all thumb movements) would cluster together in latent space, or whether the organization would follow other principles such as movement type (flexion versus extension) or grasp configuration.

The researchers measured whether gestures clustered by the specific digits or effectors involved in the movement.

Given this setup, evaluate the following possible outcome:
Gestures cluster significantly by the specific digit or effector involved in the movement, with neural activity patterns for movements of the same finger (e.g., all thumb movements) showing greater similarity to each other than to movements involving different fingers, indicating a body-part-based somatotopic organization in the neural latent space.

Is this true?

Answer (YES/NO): NO